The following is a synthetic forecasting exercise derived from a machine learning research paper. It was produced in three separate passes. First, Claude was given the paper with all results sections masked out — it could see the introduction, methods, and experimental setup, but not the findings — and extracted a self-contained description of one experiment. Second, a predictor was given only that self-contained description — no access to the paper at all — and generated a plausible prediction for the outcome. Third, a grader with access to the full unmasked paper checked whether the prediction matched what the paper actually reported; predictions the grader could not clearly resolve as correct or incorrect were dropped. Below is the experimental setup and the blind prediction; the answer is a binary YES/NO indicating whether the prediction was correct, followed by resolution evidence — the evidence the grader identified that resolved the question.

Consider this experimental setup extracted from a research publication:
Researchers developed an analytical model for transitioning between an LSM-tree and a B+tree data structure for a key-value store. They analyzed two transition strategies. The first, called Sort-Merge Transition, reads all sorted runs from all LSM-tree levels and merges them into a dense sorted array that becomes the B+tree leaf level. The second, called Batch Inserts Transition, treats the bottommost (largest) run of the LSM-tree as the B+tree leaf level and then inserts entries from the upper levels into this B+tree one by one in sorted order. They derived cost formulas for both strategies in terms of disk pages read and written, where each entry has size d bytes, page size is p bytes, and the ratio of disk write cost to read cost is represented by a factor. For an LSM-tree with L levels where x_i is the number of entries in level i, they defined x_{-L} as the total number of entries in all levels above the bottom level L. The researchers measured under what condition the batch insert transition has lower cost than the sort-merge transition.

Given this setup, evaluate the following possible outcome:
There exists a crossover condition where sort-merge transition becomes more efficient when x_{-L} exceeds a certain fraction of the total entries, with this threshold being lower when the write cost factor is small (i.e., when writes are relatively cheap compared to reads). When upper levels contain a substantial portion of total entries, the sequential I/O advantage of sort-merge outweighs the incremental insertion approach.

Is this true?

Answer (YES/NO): NO